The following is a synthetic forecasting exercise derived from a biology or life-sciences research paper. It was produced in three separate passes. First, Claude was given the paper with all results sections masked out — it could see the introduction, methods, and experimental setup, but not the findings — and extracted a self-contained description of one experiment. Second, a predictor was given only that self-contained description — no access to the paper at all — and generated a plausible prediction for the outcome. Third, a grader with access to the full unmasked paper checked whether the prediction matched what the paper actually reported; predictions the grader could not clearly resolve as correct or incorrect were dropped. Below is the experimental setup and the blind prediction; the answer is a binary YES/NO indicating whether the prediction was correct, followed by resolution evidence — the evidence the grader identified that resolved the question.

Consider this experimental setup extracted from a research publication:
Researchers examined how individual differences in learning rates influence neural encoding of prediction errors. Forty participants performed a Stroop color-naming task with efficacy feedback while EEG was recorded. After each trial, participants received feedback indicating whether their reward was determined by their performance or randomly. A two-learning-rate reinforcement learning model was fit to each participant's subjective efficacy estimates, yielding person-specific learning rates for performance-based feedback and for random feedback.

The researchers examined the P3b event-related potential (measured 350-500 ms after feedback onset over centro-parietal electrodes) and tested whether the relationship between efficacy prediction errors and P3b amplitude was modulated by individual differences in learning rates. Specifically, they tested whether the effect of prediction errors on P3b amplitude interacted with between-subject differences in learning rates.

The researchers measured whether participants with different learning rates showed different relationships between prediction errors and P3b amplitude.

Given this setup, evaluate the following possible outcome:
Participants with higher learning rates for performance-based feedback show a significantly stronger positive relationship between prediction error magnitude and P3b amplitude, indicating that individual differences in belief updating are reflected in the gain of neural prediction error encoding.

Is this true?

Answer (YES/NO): NO